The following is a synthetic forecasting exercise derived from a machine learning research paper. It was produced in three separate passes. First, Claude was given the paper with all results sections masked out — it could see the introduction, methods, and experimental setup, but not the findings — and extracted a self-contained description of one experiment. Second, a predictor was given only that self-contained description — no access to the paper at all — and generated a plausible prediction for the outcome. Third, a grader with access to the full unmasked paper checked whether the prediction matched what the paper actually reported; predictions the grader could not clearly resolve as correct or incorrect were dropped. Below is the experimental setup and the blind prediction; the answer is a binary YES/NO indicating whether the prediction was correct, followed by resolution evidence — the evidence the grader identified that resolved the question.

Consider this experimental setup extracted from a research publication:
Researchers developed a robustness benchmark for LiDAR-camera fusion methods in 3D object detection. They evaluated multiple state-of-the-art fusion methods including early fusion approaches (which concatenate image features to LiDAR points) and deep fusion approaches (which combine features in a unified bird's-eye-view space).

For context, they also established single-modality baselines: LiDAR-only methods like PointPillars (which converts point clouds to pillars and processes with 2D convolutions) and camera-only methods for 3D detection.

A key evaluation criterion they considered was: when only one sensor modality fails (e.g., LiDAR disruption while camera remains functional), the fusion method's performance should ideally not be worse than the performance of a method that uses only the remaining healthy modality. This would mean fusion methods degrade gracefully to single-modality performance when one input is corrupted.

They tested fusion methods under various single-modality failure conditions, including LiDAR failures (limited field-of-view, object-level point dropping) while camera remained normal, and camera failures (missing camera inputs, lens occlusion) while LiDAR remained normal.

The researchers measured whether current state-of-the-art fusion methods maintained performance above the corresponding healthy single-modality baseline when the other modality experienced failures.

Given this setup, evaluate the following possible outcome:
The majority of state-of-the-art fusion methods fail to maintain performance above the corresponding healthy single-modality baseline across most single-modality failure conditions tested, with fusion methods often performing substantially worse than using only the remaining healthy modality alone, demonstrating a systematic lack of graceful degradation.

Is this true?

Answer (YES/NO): YES